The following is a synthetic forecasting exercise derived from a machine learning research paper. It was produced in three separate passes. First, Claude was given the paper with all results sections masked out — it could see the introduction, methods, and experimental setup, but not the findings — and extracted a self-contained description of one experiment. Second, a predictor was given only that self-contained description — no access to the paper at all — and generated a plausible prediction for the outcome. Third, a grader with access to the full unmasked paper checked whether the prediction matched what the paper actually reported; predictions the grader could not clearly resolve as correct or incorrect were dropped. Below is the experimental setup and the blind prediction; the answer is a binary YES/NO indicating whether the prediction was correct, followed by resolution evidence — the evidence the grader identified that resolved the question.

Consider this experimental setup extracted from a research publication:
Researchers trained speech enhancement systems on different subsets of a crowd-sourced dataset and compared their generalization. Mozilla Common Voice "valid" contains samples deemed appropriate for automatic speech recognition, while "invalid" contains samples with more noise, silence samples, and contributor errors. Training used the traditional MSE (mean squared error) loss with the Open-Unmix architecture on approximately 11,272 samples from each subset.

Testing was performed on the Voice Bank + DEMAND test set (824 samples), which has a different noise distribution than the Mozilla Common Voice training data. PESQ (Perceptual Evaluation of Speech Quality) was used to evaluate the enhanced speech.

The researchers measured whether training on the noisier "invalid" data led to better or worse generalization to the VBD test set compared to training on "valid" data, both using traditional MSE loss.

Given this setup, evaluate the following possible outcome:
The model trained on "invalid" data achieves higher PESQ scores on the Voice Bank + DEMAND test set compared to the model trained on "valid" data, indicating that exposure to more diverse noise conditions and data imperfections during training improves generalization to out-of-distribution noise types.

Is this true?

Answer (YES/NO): NO